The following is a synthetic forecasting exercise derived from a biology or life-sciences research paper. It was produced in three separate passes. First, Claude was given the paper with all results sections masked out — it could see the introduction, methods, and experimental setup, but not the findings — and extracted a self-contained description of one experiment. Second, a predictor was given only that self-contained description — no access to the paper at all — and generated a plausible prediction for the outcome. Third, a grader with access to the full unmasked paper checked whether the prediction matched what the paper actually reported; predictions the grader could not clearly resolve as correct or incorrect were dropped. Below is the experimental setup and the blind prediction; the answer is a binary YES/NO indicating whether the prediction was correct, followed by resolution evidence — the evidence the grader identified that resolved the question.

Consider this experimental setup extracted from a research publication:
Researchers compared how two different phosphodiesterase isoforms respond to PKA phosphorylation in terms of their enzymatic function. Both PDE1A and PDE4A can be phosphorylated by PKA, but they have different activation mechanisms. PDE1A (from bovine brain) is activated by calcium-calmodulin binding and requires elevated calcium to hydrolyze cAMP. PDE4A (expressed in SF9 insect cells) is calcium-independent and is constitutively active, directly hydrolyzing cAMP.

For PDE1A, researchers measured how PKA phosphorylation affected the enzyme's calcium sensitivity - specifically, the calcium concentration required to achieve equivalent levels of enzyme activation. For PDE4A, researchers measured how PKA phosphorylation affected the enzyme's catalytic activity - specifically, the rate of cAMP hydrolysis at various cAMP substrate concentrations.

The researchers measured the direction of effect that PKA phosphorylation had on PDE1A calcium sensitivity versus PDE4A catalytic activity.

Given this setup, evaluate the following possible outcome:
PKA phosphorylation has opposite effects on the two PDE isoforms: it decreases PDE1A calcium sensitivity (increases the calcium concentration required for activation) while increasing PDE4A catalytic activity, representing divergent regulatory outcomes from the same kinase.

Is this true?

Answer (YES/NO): YES